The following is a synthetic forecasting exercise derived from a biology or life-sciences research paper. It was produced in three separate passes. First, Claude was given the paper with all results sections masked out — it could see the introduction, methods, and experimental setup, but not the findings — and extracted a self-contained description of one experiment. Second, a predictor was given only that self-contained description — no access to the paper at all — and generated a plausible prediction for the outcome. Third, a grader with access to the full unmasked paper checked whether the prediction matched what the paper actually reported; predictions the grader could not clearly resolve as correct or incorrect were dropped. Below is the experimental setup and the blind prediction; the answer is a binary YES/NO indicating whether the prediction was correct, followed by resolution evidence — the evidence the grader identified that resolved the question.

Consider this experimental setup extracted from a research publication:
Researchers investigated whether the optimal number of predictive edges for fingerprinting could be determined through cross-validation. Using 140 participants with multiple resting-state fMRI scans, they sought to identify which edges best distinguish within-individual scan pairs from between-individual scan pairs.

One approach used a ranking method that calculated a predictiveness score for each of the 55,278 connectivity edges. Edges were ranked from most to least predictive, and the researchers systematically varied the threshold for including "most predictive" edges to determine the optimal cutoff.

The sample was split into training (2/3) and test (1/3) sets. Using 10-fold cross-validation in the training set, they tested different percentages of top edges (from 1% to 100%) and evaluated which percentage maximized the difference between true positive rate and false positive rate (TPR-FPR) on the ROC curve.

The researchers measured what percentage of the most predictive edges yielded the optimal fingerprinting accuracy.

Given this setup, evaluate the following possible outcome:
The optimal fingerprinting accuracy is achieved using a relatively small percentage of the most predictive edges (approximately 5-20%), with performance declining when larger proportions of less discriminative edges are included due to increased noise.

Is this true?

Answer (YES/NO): YES